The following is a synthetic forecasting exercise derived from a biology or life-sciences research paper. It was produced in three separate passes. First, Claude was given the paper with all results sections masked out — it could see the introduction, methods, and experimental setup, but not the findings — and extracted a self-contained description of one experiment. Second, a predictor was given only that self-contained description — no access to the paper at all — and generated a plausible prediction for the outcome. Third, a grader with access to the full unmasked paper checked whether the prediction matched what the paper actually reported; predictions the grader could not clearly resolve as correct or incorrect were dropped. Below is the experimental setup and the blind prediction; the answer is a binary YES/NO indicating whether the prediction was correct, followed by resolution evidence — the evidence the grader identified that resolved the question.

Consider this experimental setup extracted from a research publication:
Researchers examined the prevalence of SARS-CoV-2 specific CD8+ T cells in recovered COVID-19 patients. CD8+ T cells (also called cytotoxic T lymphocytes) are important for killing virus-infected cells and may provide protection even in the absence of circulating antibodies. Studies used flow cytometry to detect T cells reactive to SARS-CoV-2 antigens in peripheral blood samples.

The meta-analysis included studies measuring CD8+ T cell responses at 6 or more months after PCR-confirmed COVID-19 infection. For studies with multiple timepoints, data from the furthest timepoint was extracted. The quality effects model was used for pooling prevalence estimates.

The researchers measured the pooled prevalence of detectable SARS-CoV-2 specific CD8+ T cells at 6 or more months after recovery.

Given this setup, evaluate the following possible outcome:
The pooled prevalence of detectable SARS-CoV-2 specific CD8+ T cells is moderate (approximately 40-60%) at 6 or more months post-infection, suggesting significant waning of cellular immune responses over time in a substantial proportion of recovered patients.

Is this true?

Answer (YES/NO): YES